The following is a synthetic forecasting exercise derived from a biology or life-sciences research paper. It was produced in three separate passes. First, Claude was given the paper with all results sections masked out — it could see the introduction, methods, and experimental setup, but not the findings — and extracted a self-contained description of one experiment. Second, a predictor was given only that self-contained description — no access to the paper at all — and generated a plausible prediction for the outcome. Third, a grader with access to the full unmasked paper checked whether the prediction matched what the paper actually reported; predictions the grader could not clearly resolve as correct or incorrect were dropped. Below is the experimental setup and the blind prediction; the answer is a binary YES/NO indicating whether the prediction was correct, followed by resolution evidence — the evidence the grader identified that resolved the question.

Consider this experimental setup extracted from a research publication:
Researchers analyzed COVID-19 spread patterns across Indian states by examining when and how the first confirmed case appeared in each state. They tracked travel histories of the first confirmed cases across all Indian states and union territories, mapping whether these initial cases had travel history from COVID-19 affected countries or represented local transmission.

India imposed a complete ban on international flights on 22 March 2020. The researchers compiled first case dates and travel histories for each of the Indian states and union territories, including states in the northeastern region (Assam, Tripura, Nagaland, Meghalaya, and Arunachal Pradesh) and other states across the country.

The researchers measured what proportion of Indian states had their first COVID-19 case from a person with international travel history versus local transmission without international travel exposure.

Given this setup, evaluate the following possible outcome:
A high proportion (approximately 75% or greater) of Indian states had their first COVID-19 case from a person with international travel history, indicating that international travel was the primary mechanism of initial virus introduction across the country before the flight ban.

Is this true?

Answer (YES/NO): YES